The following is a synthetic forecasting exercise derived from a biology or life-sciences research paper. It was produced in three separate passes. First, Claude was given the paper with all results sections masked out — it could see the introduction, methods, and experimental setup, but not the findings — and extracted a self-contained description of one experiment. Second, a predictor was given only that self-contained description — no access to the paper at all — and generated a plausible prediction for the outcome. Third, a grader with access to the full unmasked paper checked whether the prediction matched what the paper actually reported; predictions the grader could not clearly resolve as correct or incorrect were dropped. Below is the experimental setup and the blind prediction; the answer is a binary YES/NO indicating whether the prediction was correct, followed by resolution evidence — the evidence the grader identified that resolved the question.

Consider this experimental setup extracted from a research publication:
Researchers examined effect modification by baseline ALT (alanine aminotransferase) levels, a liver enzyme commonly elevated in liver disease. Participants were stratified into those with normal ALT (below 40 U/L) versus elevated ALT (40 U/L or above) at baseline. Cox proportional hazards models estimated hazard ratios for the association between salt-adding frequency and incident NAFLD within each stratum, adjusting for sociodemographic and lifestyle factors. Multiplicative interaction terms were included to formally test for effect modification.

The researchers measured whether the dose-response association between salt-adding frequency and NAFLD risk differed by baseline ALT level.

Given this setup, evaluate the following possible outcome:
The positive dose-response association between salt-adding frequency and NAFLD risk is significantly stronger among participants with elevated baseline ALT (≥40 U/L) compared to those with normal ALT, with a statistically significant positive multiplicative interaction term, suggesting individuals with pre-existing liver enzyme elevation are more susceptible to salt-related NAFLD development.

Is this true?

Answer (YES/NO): NO